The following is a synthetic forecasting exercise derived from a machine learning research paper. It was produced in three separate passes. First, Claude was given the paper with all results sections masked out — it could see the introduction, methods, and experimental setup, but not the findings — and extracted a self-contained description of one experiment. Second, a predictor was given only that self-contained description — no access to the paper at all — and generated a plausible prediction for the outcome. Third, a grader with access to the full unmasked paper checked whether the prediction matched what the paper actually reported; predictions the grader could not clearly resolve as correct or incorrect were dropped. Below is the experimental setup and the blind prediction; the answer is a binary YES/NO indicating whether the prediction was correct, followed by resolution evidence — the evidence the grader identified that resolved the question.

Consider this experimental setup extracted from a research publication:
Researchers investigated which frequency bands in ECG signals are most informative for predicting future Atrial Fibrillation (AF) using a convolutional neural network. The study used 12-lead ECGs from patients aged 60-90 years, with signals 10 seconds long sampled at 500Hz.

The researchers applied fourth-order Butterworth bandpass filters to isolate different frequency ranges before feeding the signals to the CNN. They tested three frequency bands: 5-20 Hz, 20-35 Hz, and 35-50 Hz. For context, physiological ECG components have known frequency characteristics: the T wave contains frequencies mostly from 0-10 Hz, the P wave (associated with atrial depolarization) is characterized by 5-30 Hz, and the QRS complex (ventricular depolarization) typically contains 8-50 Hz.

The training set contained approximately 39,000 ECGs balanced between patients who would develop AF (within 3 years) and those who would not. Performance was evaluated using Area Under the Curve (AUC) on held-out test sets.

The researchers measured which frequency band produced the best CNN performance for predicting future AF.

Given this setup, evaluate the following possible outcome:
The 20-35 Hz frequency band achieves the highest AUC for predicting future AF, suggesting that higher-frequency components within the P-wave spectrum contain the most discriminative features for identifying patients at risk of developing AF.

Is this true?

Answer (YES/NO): NO